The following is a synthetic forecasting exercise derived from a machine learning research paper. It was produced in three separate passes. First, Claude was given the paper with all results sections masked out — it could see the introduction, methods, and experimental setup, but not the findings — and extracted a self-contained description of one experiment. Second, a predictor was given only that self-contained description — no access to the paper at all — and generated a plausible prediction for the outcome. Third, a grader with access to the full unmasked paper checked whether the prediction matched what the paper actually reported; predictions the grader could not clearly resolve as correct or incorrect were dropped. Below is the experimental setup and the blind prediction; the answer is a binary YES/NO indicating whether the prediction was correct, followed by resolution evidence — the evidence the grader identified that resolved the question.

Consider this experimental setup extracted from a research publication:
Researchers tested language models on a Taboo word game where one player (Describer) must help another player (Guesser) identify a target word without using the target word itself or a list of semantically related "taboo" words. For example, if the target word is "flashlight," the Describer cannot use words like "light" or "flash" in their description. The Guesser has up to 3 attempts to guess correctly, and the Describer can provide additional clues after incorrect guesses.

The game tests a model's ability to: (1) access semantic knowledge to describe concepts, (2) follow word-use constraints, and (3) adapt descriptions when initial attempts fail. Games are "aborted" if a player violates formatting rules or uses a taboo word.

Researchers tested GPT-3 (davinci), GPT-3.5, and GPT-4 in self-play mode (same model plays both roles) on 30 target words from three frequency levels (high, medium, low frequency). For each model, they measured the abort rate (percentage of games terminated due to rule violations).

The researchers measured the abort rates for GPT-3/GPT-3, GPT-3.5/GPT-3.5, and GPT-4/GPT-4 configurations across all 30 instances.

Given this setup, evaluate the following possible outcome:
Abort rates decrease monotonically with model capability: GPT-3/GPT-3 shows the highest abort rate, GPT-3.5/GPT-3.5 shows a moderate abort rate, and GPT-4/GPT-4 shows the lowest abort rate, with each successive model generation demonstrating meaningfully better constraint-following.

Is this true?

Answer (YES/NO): YES